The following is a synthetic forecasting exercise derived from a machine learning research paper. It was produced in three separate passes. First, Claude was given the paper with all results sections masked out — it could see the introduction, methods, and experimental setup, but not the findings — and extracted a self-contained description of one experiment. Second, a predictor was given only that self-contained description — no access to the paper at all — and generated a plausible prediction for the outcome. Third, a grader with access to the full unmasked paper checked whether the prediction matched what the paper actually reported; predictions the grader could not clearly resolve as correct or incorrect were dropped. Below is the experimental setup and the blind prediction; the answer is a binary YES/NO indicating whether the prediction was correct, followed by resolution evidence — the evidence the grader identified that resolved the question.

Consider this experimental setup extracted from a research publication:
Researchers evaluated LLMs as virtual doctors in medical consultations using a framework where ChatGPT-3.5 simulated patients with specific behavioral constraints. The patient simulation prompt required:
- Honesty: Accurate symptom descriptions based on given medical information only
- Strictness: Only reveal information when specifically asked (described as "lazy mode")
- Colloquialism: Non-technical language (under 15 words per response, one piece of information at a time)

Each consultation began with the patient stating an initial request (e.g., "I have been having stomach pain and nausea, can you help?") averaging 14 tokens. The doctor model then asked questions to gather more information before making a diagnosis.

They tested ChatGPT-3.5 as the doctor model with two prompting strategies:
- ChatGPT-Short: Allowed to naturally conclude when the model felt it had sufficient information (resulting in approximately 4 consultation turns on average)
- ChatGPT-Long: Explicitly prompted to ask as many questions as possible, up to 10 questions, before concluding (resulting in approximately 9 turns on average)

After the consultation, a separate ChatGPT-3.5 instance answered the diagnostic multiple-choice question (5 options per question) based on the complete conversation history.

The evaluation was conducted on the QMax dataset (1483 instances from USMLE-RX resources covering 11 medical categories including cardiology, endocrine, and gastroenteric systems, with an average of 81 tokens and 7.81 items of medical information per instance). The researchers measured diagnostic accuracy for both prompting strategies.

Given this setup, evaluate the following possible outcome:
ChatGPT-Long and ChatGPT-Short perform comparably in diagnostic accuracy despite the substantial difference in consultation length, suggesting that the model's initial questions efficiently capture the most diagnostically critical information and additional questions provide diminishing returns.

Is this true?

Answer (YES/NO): YES